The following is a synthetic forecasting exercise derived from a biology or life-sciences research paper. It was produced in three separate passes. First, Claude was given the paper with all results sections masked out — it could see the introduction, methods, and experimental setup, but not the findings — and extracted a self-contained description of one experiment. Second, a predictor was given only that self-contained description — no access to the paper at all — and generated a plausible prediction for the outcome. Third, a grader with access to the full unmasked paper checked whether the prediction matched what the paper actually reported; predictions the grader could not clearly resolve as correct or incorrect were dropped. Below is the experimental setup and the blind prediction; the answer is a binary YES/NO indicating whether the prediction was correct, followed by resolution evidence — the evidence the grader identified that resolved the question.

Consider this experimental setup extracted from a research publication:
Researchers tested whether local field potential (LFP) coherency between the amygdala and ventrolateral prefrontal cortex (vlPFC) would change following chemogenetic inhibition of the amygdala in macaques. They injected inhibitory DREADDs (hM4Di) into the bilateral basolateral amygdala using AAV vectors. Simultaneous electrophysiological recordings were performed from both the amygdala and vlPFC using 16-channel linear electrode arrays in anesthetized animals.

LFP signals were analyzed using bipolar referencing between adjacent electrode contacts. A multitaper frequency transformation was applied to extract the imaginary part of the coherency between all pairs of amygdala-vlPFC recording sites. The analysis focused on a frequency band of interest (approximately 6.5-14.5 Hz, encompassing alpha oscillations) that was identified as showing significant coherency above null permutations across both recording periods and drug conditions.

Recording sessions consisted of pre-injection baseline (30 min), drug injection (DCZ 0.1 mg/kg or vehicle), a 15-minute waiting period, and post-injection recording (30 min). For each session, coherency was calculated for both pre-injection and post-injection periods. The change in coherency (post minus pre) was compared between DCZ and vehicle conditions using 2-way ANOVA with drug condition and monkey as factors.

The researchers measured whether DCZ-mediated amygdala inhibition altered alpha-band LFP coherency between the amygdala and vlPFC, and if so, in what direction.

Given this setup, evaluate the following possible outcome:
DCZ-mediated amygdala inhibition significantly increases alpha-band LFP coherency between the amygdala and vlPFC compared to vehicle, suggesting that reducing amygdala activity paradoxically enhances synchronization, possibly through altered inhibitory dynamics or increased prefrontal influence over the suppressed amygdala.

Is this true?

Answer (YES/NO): YES